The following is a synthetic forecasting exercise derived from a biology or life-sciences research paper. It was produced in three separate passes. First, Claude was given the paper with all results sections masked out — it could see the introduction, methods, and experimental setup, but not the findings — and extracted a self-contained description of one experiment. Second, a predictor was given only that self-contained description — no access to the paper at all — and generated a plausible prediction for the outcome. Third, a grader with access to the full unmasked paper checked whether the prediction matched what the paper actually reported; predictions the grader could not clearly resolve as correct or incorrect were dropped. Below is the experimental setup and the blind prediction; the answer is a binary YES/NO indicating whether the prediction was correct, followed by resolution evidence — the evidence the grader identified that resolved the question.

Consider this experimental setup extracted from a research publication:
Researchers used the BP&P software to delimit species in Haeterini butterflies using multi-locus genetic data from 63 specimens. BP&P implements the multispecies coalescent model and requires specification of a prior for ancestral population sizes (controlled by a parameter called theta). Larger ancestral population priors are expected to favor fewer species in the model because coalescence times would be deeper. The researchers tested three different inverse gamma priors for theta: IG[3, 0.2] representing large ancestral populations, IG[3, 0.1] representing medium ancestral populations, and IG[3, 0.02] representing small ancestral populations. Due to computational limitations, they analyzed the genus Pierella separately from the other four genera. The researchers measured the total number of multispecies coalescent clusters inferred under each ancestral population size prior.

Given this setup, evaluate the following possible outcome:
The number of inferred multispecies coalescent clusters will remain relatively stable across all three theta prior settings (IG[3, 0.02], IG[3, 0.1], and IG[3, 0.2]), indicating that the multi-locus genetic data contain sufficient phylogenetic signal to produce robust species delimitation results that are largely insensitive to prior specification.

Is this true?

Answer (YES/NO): NO